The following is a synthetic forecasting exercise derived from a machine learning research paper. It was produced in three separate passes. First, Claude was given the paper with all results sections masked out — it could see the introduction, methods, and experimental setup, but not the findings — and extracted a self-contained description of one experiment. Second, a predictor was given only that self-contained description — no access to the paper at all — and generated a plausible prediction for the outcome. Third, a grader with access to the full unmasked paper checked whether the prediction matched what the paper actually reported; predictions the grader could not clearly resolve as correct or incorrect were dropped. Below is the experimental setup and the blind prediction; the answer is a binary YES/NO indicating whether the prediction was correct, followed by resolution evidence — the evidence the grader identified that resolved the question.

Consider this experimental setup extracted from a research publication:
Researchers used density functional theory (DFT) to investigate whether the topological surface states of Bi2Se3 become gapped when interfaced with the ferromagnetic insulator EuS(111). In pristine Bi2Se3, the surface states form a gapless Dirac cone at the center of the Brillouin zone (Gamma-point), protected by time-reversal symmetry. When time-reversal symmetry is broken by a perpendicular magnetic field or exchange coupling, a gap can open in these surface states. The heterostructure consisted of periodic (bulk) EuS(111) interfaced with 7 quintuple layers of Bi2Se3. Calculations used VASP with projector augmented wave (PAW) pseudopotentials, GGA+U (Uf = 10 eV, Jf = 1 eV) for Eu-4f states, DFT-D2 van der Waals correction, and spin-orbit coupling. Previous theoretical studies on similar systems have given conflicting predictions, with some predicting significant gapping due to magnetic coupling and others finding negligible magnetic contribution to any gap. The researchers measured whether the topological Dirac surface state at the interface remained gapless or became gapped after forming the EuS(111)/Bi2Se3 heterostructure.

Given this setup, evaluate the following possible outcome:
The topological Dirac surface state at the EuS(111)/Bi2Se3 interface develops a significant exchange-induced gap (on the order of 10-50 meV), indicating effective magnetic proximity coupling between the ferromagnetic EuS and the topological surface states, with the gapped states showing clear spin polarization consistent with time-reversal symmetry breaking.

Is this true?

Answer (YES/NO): NO